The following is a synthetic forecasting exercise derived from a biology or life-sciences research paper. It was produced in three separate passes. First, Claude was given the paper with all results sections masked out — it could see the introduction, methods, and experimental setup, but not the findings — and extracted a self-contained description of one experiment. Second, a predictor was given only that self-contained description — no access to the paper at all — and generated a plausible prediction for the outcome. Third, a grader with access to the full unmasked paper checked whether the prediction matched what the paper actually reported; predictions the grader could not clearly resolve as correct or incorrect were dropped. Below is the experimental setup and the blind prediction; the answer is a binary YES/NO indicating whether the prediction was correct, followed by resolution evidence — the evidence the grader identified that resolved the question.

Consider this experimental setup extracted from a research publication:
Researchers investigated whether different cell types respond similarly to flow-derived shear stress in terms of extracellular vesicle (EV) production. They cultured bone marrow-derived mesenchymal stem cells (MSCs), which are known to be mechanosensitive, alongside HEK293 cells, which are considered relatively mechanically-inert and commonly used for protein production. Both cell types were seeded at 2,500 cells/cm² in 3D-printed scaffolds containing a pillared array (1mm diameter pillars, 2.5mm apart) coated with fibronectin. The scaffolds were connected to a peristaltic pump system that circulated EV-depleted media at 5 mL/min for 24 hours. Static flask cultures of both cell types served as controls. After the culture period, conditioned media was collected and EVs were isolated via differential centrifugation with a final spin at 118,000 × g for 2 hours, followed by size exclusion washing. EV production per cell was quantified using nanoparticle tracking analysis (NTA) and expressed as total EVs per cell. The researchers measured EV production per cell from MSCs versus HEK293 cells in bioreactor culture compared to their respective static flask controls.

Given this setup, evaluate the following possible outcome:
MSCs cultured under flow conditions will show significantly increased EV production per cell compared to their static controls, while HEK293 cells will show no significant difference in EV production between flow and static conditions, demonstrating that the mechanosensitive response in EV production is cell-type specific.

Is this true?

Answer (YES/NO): NO